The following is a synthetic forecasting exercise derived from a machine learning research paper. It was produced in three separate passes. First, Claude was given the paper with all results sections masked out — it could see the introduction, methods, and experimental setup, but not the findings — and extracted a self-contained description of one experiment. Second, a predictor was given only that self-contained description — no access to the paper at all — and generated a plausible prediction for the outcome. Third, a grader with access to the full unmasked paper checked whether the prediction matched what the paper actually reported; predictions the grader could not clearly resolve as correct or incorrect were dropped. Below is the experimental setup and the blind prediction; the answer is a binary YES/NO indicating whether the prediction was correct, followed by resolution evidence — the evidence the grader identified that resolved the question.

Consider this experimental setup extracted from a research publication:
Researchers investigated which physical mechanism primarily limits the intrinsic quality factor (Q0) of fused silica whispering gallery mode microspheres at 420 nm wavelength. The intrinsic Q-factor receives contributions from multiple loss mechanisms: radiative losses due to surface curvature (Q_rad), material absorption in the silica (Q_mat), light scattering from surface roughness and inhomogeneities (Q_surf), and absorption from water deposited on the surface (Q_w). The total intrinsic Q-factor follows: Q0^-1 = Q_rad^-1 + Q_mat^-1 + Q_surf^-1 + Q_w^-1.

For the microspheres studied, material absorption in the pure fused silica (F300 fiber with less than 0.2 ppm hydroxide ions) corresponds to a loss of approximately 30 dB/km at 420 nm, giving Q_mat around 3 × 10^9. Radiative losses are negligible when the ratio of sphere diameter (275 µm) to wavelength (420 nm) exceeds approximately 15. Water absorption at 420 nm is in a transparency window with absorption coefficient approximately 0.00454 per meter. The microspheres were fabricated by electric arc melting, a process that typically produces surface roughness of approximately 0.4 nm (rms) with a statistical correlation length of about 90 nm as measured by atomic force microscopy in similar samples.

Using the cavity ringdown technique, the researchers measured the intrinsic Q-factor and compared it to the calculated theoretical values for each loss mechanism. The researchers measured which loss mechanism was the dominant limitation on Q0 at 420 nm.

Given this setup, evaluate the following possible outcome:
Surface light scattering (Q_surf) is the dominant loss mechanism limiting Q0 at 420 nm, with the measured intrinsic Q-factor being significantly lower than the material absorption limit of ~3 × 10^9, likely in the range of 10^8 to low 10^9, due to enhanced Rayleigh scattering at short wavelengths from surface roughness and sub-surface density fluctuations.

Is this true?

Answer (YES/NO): YES